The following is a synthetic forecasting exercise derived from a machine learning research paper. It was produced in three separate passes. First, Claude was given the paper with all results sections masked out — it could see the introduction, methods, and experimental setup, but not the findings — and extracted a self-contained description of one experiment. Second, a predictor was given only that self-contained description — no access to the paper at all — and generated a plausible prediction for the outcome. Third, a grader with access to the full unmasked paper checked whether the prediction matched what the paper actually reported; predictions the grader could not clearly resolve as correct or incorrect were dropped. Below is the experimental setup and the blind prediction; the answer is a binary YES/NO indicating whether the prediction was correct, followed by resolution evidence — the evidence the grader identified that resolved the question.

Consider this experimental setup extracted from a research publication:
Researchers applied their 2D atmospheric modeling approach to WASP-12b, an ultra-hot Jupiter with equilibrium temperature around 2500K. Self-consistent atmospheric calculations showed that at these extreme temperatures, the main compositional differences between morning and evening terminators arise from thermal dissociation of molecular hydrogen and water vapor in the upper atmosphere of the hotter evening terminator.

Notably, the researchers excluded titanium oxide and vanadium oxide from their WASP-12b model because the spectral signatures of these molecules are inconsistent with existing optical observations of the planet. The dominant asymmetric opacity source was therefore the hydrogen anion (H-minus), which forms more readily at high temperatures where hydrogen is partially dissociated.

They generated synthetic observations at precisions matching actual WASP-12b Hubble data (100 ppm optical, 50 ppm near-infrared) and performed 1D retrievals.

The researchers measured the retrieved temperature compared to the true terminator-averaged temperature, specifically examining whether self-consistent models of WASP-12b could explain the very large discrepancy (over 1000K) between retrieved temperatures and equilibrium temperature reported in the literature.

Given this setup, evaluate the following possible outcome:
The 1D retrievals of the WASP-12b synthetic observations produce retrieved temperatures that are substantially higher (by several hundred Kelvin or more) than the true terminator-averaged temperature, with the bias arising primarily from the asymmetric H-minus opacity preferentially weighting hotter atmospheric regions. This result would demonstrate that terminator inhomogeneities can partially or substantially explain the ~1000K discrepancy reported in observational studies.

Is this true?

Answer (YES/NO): NO